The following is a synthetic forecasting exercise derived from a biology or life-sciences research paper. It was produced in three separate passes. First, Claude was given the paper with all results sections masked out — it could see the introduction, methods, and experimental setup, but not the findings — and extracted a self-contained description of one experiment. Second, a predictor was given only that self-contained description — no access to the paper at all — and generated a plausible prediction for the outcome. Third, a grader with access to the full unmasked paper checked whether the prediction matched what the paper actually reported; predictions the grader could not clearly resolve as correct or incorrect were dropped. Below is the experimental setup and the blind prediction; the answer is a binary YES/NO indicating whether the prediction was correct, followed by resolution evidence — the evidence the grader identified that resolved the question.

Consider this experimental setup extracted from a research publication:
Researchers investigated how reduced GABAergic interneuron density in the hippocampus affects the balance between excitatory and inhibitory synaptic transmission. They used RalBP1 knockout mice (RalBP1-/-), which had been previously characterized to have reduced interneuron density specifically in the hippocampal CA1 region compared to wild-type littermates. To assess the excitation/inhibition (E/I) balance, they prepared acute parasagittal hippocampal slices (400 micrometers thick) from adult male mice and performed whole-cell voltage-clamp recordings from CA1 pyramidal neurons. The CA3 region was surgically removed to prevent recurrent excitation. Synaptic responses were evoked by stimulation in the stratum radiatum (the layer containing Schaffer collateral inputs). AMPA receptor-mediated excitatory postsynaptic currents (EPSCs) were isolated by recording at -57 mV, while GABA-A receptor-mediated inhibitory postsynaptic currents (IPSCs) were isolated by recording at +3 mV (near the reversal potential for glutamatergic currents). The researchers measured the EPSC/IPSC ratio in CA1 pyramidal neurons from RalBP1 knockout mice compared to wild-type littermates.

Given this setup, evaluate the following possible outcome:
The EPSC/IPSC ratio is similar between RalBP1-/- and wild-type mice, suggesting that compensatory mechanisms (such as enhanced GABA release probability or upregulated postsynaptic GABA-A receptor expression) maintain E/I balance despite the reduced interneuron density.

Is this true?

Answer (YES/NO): NO